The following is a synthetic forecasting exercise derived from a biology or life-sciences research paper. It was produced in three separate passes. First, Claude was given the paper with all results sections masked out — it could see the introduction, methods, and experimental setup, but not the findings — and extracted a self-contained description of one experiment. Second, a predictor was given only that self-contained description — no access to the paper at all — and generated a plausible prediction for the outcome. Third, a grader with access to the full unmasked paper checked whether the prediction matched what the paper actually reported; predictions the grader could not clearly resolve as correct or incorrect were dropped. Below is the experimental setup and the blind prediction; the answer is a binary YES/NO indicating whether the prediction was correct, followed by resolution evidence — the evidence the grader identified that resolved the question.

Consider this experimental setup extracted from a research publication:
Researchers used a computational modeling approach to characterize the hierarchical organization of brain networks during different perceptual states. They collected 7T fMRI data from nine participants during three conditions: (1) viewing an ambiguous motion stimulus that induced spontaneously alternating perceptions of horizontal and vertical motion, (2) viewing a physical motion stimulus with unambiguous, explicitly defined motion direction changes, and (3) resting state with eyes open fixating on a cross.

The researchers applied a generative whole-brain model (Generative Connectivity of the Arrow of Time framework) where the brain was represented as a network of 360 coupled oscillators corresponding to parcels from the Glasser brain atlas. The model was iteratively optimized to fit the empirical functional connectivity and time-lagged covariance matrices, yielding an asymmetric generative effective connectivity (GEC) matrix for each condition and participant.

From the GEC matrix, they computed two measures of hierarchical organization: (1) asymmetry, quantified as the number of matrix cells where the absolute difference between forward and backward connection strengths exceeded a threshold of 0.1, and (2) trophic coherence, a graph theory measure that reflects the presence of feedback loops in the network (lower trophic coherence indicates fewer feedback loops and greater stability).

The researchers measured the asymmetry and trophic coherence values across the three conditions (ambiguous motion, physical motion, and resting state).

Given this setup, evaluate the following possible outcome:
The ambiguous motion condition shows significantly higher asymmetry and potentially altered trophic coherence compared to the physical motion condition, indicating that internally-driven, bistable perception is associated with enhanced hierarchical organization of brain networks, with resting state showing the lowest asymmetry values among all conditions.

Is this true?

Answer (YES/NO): YES